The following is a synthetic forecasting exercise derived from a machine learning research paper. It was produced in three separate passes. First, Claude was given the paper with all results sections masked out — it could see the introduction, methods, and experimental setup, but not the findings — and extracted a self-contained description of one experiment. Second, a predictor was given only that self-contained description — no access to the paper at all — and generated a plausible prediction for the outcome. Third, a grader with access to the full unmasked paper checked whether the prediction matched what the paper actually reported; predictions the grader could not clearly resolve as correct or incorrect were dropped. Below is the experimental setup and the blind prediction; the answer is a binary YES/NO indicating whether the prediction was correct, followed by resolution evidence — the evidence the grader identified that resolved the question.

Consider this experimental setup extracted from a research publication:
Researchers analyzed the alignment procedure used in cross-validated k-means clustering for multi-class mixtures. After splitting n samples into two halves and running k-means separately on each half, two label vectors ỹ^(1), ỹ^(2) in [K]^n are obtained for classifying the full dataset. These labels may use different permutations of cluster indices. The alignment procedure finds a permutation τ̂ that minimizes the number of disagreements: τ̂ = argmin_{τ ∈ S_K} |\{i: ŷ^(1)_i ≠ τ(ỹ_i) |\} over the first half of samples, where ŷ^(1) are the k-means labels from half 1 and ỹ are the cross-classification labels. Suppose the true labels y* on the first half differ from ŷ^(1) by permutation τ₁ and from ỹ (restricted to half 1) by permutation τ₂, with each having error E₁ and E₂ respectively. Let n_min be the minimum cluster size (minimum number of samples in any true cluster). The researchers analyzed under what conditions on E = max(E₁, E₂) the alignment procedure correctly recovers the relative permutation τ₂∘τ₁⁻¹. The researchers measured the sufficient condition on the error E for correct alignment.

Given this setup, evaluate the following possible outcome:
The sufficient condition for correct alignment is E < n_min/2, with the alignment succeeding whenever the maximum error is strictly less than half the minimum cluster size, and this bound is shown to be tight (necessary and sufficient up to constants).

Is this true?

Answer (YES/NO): NO